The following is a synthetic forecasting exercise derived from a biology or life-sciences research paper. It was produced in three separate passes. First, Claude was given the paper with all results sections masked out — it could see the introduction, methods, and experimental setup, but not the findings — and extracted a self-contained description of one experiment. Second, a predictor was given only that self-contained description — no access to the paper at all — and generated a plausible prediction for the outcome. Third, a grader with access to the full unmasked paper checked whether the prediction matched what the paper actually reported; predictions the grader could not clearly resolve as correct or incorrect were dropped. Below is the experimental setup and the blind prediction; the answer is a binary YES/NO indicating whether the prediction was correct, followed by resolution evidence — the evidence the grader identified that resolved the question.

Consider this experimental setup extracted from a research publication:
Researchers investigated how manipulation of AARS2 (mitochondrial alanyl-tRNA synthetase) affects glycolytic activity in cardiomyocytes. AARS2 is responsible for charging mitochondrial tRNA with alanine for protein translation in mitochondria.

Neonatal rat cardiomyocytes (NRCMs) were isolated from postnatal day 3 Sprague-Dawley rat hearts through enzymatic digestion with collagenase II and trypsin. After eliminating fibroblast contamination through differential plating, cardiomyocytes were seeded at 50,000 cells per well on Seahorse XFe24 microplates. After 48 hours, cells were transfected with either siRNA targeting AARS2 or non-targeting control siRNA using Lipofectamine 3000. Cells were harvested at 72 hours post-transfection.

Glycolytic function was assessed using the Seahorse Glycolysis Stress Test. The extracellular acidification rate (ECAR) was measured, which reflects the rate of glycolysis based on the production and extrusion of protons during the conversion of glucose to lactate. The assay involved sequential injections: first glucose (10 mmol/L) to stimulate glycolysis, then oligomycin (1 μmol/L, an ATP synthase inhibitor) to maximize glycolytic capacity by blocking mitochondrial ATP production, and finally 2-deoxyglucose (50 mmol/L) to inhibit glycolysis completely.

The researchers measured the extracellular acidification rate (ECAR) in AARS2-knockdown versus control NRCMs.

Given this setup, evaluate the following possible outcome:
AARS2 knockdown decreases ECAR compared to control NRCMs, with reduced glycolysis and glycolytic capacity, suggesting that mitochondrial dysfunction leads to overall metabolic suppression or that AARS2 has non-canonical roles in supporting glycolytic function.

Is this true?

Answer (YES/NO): YES